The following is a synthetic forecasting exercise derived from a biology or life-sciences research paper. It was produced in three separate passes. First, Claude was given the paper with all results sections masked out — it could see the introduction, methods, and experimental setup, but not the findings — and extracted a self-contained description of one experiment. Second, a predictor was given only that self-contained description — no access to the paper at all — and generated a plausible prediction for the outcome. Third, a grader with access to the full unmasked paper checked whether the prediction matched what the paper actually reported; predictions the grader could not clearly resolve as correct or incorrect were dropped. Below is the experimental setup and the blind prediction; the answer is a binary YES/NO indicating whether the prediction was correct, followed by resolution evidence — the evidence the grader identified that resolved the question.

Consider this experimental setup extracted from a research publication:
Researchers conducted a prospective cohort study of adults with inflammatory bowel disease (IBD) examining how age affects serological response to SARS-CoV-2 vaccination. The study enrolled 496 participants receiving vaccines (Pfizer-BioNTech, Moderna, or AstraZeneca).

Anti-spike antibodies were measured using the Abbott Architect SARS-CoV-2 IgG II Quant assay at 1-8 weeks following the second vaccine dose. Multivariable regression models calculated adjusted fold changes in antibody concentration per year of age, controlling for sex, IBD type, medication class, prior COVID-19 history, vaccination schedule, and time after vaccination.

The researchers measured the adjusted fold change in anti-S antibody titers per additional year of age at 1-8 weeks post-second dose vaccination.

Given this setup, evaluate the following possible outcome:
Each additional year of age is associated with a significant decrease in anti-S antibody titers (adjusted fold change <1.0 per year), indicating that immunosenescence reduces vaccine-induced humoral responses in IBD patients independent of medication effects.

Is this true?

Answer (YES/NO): NO